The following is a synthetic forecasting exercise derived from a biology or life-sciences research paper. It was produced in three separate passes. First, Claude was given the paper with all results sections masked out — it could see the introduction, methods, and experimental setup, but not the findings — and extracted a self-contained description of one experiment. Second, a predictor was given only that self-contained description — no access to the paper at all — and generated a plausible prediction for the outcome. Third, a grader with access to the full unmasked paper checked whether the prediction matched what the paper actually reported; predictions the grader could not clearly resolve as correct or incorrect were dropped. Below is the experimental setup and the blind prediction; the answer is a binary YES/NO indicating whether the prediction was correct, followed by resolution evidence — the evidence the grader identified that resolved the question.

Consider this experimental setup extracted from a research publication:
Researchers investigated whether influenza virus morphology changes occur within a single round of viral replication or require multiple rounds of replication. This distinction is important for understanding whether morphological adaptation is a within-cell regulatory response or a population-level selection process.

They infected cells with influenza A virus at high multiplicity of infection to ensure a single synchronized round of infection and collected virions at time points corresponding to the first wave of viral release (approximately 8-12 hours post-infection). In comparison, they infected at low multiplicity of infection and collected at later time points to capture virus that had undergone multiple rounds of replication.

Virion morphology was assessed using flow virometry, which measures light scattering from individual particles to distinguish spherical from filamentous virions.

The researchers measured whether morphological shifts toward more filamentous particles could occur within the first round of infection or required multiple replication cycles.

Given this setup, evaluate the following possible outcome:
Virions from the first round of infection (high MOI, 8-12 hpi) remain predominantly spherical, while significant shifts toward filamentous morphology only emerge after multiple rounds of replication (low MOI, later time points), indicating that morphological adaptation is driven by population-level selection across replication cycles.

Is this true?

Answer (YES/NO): NO